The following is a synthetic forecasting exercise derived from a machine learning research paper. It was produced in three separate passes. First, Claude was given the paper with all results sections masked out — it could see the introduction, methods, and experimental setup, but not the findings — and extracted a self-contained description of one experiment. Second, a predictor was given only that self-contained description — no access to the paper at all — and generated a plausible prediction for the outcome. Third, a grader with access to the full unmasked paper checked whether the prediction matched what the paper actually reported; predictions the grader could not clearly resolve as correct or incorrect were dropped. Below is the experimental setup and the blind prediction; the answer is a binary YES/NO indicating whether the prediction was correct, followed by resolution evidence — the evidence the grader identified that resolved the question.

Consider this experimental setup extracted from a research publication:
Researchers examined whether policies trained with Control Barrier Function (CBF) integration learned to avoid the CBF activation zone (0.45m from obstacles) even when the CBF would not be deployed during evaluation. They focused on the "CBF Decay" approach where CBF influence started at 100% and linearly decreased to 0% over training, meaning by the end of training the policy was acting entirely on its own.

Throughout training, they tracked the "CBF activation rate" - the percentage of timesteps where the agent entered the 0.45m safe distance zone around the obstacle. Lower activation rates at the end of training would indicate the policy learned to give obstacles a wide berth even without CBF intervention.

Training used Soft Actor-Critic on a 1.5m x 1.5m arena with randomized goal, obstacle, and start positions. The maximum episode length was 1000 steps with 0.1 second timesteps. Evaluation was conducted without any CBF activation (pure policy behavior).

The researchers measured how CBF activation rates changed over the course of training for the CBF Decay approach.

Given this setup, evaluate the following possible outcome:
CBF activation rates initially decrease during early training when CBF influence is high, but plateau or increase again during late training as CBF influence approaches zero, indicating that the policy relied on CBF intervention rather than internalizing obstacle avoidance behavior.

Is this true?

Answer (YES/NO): NO